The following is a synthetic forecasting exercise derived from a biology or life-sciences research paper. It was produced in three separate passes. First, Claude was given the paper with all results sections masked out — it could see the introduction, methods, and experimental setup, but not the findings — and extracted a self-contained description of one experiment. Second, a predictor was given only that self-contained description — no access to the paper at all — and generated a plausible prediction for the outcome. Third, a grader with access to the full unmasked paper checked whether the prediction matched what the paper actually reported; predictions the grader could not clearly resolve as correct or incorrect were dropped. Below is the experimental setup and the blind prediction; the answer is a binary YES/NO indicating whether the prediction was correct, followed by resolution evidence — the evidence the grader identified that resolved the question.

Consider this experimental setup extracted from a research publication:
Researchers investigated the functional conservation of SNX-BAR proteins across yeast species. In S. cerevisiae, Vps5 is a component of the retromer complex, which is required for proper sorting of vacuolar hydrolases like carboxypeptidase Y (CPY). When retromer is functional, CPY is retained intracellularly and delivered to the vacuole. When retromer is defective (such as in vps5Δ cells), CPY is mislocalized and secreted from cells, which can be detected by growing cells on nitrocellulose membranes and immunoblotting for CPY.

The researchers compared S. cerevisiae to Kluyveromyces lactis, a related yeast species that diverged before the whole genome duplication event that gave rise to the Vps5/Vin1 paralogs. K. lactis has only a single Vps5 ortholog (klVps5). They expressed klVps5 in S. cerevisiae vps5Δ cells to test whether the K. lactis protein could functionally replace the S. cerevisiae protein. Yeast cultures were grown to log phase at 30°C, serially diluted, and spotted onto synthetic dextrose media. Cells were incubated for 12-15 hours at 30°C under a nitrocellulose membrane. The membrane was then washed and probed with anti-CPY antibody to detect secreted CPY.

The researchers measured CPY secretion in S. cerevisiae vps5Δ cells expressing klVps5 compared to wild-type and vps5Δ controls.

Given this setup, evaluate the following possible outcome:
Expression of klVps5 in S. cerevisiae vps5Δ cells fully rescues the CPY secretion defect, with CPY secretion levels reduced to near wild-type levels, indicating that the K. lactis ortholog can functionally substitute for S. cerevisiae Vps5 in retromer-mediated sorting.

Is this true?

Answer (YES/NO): NO